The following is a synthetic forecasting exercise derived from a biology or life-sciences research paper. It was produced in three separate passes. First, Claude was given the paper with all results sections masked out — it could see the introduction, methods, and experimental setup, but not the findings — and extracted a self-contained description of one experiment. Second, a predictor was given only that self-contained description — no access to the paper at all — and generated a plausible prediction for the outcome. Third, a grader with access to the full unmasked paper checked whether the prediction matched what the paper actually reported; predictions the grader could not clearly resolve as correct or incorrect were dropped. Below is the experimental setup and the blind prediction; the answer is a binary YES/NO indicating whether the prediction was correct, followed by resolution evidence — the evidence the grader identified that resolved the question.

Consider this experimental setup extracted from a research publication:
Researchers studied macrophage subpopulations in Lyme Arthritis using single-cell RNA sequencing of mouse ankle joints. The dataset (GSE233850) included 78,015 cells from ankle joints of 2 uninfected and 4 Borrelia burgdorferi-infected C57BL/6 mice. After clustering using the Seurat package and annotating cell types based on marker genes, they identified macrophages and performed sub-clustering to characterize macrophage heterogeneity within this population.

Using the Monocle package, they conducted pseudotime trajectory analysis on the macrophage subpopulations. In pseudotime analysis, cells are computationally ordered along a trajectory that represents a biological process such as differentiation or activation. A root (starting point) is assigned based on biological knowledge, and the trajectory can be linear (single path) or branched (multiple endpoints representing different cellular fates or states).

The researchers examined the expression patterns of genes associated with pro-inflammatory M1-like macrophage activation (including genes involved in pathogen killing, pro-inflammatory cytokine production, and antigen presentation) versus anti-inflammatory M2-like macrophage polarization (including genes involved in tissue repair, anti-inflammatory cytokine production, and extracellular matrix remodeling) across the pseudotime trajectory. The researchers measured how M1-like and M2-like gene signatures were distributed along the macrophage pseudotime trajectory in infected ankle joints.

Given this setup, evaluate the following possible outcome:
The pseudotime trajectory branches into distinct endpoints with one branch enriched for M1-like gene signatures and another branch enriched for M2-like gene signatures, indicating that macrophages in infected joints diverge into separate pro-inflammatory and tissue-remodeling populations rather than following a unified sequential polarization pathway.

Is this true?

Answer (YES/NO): NO